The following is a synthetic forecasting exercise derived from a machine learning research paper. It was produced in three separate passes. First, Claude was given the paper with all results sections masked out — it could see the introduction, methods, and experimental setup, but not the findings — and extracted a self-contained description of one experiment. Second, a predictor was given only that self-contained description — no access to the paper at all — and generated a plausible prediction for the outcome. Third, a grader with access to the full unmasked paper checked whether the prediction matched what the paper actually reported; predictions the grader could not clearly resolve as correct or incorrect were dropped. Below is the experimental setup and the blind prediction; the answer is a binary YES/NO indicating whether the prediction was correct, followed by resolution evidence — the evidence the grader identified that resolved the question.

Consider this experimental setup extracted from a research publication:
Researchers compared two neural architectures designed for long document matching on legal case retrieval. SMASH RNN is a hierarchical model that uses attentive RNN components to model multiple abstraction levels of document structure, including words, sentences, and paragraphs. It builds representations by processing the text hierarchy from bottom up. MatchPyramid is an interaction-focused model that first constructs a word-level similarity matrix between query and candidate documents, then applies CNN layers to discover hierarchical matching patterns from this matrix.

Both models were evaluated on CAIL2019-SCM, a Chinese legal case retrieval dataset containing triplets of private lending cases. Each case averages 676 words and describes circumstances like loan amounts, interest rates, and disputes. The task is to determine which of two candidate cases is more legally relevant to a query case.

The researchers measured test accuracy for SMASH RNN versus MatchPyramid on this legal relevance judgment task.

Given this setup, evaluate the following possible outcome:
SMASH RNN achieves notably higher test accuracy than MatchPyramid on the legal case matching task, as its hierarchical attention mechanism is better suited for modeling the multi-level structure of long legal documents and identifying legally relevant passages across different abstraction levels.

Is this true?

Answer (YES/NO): NO